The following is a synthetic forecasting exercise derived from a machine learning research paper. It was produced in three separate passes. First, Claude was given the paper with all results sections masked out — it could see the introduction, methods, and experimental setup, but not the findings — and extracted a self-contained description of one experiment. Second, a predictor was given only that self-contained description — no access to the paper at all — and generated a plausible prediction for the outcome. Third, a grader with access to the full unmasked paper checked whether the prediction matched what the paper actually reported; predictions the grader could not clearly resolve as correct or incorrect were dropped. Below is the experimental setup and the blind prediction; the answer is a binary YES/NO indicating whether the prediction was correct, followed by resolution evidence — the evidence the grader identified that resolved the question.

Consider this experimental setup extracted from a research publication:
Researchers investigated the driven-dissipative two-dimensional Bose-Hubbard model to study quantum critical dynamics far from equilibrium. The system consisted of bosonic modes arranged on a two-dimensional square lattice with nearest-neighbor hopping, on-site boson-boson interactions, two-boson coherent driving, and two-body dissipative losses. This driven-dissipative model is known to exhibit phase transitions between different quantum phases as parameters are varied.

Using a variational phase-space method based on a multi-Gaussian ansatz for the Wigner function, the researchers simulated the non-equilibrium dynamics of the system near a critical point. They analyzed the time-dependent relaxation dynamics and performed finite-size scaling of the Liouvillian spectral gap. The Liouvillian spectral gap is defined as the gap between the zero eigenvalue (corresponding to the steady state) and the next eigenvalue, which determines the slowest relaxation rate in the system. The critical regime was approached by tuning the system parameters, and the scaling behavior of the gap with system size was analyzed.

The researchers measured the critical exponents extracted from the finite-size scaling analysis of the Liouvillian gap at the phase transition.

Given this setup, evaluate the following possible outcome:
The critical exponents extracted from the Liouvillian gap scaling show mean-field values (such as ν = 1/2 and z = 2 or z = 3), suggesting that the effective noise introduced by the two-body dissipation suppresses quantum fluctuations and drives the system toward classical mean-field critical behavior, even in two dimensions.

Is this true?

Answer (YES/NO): NO